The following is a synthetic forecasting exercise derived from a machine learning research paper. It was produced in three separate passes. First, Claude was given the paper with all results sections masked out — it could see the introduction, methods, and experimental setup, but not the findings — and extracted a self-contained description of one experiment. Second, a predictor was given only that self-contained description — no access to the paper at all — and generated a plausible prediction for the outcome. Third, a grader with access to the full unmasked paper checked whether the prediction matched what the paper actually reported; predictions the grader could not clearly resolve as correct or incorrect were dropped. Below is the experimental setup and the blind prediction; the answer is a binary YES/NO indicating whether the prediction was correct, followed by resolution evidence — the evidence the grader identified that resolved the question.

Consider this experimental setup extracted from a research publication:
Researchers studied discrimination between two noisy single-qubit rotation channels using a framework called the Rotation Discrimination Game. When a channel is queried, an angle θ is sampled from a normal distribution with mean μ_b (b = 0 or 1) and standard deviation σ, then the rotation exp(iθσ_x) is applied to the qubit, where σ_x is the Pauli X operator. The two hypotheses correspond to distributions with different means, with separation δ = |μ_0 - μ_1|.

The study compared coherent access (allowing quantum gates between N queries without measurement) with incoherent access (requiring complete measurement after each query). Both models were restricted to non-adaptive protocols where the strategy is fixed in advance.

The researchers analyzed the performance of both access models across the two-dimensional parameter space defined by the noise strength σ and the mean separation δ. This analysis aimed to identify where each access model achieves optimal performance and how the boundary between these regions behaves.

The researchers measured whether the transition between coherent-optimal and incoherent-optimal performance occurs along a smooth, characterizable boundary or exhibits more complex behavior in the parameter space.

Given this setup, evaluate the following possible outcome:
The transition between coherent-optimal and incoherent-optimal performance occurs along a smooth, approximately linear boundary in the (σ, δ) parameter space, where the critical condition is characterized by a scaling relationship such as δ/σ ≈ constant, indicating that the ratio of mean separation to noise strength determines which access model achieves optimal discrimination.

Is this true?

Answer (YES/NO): NO